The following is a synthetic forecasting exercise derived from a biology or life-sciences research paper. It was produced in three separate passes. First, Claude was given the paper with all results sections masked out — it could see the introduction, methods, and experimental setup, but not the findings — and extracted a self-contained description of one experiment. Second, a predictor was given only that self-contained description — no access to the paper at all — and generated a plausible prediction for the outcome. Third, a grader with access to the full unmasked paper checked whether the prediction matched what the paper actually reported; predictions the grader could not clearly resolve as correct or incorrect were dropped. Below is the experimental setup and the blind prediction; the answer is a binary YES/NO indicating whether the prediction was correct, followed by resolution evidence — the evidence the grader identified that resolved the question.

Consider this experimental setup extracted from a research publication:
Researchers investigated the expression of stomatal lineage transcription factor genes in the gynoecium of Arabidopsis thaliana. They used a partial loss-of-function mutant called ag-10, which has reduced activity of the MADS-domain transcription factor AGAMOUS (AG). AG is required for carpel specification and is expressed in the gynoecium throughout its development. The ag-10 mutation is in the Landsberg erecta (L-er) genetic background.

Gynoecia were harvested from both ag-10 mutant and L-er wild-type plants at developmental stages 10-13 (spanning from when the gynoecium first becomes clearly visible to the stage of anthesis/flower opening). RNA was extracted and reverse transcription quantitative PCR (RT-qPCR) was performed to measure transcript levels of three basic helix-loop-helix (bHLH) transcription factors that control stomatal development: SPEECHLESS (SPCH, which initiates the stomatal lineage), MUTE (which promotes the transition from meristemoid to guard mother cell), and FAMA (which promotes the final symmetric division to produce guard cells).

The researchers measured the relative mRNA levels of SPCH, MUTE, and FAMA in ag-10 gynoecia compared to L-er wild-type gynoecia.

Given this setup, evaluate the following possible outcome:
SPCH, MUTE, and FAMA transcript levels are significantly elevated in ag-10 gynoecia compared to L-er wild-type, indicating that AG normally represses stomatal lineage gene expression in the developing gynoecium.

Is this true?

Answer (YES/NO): NO